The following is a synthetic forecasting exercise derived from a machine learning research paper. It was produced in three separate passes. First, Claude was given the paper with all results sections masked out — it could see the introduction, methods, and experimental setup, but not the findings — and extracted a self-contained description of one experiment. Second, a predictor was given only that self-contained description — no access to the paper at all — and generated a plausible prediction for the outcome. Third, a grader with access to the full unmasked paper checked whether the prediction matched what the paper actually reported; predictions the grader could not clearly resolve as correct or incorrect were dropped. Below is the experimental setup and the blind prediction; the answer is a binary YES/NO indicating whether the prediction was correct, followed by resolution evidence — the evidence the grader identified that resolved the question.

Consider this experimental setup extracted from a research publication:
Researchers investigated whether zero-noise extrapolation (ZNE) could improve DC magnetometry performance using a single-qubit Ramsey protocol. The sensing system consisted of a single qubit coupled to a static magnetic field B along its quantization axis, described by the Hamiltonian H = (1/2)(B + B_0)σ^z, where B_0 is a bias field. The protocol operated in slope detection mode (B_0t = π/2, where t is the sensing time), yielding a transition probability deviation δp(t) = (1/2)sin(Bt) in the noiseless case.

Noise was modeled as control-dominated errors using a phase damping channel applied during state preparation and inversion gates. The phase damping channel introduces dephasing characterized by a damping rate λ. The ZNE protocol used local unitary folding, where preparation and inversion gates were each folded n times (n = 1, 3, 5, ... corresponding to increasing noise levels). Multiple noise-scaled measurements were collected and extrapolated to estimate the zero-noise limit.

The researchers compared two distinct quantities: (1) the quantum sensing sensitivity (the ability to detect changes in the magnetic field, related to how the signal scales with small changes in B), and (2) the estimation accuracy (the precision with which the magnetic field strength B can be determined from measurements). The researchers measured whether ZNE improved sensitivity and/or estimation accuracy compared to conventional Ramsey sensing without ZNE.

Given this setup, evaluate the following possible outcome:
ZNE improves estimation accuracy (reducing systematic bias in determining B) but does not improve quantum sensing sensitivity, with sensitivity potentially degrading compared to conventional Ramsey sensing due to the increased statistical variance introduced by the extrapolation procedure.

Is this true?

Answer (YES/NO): NO